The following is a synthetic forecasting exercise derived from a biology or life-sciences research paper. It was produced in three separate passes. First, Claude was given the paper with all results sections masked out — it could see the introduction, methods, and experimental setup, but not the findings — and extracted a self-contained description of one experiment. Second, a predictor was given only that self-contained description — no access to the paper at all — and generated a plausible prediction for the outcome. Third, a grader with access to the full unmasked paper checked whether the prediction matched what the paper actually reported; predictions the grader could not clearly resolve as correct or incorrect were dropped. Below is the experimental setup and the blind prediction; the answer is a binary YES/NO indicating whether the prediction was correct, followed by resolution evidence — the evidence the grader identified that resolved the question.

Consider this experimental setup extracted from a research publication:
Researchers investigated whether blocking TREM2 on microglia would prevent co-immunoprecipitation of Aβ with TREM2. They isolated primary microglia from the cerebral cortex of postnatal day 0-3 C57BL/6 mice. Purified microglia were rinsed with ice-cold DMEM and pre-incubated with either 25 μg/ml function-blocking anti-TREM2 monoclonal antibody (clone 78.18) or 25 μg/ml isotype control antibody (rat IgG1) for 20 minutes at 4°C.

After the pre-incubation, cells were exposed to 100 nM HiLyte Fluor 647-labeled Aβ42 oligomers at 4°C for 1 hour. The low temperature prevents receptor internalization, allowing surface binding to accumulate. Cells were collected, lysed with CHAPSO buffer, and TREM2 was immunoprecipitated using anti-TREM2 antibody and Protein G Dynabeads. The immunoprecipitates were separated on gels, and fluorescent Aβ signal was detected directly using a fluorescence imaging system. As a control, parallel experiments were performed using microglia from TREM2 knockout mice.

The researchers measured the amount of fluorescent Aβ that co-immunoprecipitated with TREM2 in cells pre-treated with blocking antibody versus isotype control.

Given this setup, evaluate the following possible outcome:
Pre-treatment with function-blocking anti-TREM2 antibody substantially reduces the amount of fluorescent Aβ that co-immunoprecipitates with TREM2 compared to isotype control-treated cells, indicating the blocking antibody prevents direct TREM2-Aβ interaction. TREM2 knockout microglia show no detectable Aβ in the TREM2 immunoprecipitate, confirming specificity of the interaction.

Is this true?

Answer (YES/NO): YES